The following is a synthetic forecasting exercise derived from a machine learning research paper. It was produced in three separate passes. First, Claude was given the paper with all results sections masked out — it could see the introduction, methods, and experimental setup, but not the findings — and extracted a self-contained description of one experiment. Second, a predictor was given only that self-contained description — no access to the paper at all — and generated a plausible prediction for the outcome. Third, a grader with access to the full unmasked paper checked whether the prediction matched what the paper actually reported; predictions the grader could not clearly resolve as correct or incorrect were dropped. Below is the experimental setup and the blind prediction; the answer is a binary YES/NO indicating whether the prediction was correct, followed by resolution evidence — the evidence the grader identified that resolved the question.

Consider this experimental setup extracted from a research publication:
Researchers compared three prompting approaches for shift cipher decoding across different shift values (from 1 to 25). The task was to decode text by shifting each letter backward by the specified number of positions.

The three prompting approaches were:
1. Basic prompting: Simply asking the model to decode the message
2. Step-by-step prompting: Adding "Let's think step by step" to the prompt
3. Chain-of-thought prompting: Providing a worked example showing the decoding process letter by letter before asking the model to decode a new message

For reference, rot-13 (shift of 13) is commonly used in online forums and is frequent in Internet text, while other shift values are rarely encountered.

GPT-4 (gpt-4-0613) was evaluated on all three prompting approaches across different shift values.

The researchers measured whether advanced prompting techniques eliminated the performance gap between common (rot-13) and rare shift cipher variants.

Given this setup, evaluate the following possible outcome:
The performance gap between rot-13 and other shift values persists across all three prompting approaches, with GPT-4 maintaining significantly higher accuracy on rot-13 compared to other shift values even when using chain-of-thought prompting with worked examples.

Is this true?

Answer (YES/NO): YES